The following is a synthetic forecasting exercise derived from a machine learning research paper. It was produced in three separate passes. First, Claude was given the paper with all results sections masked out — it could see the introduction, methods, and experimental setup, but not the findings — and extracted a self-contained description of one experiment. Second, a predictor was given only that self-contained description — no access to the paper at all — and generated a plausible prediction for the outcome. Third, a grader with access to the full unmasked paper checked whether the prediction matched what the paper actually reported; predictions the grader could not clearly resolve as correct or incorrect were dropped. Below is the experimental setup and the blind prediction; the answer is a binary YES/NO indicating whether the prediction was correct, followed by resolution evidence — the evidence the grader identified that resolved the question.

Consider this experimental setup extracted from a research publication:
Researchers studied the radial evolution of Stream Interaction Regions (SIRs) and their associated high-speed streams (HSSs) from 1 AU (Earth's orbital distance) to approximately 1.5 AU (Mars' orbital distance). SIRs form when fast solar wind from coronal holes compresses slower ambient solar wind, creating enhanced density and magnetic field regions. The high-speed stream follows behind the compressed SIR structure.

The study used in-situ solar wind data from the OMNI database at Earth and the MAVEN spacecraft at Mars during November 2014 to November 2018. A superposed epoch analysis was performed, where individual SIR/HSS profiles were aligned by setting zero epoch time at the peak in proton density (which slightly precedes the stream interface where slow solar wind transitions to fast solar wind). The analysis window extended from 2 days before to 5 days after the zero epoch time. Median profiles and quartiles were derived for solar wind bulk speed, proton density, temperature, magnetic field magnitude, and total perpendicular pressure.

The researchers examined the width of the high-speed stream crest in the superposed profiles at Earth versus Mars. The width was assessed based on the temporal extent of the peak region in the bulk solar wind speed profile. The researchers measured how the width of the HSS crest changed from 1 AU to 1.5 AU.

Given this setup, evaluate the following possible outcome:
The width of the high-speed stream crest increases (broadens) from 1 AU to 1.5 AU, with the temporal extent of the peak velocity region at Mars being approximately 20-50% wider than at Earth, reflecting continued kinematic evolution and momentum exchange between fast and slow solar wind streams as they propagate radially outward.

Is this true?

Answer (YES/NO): NO